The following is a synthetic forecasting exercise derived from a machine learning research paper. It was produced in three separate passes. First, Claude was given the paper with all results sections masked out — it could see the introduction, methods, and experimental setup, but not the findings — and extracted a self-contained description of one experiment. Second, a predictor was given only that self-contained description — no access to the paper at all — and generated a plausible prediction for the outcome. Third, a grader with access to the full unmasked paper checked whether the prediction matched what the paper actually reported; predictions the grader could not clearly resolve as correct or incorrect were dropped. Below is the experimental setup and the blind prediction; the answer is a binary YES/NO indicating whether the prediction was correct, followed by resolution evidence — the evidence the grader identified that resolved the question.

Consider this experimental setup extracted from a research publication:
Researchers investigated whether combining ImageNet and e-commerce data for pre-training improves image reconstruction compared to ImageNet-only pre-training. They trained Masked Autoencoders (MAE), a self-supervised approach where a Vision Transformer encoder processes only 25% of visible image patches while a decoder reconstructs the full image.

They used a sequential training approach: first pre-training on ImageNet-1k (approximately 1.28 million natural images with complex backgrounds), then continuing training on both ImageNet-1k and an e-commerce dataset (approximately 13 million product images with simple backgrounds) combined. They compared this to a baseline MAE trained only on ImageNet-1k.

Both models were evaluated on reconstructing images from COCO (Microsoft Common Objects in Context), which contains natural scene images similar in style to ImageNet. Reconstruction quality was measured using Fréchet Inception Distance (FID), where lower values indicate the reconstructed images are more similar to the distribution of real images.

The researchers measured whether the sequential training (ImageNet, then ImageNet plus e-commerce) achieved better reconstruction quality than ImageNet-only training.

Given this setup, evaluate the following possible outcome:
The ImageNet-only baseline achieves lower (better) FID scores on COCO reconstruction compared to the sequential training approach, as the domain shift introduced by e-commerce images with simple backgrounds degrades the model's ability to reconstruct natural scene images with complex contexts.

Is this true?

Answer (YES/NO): YES